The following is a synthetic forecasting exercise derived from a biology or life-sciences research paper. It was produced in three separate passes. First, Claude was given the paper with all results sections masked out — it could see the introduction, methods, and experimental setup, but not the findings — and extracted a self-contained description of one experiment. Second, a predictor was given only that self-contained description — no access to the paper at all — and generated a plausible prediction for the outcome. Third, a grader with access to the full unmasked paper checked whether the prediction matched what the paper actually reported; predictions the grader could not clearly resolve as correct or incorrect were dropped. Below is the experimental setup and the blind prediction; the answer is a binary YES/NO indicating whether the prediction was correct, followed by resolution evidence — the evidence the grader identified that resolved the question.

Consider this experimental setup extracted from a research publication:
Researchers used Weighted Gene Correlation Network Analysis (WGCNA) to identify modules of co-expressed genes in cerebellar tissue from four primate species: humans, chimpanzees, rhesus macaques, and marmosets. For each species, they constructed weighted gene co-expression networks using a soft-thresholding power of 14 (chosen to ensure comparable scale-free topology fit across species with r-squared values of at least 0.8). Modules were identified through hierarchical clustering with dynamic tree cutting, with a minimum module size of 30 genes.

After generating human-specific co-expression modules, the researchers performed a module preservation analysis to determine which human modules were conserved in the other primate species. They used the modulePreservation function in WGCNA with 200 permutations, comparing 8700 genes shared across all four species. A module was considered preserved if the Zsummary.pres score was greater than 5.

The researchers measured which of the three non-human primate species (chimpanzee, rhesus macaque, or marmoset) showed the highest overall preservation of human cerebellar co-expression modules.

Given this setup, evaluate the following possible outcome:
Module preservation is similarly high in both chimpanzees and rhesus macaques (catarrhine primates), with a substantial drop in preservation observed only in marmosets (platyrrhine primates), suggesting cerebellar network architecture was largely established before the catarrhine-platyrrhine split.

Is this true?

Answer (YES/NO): NO